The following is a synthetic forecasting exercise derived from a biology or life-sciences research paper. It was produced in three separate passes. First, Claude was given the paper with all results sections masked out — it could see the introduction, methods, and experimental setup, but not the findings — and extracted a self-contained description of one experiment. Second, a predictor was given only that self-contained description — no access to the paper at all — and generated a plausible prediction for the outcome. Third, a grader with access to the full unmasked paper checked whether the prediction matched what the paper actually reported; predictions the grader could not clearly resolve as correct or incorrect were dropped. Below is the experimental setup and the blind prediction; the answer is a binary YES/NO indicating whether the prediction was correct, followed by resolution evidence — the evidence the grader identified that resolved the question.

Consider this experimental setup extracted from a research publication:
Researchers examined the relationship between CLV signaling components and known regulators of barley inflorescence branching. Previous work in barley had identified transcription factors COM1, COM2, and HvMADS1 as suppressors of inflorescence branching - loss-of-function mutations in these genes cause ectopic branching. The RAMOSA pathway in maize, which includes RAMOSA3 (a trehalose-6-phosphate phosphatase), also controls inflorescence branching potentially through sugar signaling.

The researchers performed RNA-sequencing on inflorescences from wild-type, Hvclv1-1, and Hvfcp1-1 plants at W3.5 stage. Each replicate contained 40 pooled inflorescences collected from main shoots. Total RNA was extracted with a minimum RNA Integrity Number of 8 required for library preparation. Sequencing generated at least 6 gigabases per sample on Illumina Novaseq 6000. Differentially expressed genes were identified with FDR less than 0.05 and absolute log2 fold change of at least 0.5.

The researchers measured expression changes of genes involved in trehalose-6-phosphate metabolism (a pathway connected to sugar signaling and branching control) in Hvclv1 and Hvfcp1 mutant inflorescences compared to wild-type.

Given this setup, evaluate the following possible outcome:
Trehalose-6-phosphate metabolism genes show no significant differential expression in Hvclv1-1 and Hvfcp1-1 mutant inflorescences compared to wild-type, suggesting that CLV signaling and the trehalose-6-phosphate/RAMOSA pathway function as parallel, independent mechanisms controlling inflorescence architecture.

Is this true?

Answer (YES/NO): NO